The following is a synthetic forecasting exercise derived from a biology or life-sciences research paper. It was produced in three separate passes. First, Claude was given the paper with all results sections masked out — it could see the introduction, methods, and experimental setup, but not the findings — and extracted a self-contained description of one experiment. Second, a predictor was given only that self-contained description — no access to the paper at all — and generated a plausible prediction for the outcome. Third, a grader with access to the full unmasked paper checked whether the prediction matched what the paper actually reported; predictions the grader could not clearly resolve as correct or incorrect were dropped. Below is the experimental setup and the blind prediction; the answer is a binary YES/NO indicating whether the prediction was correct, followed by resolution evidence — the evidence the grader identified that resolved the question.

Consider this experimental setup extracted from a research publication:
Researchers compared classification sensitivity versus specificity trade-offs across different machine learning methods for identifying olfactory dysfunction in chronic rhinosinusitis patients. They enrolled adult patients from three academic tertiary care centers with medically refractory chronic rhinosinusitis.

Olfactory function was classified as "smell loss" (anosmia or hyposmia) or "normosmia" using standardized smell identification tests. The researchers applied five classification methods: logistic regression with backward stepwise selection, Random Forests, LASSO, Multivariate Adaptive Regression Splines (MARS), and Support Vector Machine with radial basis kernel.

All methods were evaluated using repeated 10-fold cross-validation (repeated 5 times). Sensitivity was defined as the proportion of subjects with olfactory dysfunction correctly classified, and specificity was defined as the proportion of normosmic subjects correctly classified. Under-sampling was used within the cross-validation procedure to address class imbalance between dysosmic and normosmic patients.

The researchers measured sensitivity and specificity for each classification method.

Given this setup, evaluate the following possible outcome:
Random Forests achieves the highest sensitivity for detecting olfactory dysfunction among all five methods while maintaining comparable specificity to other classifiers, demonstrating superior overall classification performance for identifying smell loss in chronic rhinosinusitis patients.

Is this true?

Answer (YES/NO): NO